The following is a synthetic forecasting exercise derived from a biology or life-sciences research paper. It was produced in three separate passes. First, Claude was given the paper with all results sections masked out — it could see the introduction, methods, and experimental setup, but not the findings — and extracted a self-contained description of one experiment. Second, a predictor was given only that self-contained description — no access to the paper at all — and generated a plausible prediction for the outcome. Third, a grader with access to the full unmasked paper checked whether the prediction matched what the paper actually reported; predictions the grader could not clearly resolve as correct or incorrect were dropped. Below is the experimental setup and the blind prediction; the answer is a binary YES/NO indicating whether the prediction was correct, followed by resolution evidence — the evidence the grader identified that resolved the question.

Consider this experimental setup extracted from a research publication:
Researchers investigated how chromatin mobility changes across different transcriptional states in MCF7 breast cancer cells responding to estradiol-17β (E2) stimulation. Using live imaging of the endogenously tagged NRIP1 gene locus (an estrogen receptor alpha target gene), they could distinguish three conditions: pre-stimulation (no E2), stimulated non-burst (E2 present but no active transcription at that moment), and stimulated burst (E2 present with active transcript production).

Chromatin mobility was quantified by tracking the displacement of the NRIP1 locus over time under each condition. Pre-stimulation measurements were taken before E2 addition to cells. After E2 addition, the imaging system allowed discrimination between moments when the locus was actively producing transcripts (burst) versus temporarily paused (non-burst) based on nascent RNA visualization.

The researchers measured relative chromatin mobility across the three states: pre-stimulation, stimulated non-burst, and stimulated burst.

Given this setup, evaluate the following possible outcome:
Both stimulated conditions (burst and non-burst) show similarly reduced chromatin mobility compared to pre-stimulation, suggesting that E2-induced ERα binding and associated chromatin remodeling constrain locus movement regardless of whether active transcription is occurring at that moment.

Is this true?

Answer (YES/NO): NO